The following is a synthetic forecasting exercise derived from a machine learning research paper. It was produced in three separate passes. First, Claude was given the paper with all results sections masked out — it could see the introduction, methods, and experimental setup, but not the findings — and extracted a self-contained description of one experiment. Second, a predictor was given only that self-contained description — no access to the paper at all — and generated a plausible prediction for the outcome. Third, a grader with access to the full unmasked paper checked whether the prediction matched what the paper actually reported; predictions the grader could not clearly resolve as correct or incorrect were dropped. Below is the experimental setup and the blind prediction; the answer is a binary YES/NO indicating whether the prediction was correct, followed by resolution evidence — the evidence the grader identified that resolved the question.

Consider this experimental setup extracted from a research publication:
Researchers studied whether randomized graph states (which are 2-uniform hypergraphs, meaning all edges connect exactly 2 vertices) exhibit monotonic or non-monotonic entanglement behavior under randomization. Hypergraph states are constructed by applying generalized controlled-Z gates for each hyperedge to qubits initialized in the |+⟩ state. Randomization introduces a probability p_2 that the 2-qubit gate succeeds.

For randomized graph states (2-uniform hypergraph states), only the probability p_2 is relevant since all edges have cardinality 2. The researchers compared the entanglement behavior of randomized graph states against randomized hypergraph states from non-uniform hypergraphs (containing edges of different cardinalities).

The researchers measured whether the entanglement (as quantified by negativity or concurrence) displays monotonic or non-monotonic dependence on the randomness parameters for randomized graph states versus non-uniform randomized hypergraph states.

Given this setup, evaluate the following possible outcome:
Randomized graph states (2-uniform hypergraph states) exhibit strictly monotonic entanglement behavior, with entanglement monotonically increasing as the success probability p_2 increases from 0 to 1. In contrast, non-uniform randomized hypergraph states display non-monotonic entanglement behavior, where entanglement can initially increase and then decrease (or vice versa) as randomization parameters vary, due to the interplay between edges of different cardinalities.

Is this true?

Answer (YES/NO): YES